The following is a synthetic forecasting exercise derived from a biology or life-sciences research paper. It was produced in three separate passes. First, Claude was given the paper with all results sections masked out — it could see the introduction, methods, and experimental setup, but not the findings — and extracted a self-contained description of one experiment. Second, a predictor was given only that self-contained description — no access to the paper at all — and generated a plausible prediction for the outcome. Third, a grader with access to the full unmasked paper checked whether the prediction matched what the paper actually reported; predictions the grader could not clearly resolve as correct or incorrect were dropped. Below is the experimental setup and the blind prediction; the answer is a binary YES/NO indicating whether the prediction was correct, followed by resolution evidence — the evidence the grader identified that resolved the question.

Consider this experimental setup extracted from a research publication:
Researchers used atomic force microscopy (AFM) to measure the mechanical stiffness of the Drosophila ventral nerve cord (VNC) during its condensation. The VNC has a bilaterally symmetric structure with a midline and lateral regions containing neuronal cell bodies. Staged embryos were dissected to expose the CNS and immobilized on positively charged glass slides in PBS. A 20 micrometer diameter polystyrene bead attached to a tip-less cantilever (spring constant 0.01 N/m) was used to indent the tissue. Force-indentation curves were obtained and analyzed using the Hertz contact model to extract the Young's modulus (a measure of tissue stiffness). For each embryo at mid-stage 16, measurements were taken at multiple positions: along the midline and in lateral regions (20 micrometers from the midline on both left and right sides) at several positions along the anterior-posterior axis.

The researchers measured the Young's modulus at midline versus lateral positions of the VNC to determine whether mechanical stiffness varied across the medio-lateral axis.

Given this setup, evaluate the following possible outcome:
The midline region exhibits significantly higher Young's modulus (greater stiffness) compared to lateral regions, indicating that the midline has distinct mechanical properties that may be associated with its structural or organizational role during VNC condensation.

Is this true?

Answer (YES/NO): YES